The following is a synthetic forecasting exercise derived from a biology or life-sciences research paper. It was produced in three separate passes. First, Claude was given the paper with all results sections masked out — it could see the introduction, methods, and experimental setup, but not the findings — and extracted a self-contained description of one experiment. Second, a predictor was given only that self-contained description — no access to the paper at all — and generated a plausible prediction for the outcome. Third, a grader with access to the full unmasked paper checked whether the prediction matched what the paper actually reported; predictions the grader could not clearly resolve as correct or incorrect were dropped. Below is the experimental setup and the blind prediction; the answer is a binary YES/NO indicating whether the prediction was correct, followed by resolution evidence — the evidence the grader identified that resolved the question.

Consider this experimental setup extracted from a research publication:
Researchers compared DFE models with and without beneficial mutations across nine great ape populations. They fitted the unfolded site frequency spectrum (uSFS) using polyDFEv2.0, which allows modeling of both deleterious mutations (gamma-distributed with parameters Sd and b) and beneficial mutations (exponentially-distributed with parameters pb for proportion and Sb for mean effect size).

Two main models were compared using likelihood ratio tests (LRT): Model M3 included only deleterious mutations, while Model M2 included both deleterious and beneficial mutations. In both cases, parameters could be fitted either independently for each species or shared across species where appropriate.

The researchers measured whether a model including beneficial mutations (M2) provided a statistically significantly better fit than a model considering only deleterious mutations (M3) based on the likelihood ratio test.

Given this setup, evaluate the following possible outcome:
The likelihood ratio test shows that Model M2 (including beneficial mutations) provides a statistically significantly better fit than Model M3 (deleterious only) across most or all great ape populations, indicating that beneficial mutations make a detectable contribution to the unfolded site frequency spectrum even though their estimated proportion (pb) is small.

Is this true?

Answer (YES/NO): NO